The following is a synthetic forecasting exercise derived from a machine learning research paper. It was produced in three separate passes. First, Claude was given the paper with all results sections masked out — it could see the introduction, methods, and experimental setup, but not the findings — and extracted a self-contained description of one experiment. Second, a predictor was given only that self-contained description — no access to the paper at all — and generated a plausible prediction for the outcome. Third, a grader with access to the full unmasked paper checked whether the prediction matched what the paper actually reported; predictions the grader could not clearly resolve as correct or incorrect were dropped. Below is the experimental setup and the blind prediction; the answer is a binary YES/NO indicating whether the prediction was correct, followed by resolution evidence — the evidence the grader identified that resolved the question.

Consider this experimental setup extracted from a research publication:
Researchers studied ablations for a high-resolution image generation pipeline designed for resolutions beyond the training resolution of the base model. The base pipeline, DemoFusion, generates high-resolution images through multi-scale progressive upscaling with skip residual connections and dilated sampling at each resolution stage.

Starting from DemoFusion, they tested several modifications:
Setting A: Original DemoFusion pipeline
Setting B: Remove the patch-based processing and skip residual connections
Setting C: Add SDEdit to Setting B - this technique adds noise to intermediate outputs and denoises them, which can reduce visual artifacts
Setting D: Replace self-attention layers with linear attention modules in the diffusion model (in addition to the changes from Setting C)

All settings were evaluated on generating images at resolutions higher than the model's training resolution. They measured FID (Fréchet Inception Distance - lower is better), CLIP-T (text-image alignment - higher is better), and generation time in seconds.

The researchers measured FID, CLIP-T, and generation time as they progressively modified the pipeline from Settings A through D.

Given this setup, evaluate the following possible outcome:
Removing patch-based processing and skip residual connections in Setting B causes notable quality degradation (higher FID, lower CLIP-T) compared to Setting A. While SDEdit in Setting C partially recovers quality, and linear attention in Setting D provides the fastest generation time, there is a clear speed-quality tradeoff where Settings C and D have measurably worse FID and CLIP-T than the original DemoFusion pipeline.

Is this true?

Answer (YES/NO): NO